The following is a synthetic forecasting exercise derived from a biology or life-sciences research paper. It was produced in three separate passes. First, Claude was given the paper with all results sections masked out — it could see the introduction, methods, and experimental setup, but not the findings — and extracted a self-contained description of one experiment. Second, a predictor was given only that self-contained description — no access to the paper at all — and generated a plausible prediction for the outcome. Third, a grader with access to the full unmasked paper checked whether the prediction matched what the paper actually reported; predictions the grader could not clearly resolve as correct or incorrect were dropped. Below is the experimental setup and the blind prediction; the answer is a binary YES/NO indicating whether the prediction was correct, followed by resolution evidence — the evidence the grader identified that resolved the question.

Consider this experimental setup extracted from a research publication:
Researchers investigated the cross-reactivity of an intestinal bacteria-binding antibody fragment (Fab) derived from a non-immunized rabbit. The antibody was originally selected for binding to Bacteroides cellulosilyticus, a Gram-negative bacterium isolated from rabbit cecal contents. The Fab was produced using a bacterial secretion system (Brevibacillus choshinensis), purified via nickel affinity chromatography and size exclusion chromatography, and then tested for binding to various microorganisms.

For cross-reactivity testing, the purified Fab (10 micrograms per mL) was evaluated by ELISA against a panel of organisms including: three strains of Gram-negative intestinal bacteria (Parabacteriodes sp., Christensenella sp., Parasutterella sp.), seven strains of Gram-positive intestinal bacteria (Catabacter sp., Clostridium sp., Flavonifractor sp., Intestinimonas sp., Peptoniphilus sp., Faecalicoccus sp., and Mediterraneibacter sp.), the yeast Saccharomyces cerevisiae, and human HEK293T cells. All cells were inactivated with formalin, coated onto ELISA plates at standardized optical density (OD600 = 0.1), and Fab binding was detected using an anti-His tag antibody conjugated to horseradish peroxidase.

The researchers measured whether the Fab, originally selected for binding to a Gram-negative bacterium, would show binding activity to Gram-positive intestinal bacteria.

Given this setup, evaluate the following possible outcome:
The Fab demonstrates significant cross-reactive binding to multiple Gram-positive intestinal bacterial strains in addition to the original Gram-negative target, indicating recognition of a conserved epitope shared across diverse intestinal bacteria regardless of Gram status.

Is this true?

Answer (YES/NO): YES